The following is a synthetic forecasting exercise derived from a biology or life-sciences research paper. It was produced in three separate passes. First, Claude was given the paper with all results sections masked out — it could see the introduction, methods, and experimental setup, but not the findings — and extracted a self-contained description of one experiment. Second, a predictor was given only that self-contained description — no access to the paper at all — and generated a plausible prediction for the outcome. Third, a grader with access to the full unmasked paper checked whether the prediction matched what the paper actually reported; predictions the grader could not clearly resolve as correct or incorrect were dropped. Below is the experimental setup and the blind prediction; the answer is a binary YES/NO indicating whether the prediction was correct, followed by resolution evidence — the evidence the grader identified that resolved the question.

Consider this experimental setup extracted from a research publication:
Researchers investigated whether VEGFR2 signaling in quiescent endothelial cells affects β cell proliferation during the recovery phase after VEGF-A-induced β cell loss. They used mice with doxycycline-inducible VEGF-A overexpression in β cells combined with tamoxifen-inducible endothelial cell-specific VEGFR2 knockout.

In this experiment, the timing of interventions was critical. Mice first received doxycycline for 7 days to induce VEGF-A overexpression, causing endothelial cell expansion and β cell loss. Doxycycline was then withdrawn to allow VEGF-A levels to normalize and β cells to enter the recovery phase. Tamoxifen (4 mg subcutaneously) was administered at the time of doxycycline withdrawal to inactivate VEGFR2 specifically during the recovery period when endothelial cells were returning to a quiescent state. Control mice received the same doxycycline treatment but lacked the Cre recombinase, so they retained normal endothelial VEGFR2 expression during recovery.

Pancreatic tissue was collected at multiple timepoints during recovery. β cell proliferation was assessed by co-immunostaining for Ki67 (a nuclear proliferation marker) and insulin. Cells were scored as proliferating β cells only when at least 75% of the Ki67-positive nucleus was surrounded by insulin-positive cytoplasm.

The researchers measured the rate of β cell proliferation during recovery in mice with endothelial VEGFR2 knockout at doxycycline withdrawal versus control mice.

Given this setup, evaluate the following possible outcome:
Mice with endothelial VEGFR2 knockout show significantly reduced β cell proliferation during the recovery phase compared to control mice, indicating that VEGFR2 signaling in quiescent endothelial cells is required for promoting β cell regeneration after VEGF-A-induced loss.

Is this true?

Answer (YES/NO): NO